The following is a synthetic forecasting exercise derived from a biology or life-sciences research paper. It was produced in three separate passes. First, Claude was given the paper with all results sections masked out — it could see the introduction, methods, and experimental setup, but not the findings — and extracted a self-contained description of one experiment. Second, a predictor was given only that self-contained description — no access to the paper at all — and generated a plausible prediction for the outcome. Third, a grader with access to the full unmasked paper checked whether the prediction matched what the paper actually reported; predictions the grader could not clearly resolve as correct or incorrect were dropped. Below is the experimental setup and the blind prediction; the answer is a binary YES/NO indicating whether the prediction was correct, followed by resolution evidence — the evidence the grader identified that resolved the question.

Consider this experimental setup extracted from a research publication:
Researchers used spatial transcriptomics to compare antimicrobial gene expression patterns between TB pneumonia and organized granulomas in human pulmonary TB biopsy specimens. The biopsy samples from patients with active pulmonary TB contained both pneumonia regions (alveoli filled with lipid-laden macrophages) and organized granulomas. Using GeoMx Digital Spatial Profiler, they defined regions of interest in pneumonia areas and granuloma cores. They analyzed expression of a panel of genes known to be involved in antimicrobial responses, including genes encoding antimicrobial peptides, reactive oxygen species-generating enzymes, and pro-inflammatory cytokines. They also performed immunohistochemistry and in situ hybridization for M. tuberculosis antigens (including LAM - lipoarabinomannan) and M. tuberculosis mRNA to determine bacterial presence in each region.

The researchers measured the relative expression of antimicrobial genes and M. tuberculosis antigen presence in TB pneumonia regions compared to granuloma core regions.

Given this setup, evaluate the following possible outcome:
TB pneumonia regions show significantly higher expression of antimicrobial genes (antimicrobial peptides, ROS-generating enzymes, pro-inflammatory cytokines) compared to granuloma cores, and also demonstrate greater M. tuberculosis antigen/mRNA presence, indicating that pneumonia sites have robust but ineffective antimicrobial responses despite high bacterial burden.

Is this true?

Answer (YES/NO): NO